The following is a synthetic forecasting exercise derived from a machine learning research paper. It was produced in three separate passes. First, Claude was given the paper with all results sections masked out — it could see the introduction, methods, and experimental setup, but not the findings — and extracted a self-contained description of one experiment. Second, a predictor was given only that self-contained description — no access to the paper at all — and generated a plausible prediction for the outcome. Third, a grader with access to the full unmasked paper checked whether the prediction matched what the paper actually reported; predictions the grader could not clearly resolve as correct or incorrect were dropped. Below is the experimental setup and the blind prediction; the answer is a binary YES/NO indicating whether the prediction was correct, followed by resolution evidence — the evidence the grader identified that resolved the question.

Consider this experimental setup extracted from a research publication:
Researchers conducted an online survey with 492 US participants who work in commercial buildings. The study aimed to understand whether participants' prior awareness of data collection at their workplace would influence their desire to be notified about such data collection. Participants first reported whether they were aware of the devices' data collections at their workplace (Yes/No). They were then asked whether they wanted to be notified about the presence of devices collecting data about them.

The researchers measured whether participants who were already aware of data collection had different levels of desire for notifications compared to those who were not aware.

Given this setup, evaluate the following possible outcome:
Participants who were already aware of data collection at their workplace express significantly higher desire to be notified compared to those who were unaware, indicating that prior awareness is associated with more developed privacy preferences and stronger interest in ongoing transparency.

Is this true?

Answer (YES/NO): NO